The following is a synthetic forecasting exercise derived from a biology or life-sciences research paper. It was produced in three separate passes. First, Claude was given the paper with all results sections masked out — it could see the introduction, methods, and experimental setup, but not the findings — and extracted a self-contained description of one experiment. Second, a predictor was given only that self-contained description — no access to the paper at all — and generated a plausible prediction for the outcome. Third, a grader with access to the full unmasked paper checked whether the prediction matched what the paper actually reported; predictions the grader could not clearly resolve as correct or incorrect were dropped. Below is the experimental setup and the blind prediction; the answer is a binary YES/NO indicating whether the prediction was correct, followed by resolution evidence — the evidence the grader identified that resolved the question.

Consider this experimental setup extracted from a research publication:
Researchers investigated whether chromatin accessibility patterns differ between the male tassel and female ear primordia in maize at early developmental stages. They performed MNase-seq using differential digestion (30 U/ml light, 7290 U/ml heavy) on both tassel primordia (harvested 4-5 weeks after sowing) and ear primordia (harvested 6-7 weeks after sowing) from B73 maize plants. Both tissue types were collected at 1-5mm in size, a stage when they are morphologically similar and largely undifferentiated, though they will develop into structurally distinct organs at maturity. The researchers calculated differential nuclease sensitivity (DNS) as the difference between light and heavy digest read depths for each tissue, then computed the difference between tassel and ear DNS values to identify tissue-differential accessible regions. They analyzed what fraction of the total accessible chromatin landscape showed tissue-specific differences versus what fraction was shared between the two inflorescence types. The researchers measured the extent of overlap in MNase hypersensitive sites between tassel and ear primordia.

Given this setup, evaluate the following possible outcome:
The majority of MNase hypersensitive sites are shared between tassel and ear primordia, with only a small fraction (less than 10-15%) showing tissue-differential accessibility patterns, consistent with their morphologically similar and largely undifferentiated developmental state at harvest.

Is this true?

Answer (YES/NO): NO